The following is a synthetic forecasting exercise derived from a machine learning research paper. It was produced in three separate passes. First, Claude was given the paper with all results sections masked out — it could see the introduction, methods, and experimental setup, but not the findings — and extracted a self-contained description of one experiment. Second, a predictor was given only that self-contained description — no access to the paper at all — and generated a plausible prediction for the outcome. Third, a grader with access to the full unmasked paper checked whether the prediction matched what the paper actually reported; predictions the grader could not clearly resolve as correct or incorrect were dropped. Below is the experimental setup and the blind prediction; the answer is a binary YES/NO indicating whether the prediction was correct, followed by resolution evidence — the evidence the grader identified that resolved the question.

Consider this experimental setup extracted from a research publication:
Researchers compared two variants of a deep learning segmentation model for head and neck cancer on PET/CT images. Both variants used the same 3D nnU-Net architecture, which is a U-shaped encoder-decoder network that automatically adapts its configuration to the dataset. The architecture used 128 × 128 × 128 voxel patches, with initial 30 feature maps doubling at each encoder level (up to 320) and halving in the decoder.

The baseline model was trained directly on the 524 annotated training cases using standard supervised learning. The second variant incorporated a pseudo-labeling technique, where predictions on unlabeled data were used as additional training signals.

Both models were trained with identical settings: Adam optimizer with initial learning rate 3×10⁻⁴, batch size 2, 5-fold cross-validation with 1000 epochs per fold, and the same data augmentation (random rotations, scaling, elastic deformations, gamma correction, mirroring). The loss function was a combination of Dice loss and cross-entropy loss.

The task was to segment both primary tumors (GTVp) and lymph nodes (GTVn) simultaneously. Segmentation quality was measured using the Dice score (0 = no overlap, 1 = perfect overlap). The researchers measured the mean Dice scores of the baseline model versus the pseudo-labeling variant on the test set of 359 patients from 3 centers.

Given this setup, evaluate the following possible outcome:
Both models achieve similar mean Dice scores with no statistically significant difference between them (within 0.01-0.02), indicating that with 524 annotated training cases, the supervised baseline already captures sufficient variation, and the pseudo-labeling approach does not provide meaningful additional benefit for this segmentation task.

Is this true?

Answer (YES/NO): NO